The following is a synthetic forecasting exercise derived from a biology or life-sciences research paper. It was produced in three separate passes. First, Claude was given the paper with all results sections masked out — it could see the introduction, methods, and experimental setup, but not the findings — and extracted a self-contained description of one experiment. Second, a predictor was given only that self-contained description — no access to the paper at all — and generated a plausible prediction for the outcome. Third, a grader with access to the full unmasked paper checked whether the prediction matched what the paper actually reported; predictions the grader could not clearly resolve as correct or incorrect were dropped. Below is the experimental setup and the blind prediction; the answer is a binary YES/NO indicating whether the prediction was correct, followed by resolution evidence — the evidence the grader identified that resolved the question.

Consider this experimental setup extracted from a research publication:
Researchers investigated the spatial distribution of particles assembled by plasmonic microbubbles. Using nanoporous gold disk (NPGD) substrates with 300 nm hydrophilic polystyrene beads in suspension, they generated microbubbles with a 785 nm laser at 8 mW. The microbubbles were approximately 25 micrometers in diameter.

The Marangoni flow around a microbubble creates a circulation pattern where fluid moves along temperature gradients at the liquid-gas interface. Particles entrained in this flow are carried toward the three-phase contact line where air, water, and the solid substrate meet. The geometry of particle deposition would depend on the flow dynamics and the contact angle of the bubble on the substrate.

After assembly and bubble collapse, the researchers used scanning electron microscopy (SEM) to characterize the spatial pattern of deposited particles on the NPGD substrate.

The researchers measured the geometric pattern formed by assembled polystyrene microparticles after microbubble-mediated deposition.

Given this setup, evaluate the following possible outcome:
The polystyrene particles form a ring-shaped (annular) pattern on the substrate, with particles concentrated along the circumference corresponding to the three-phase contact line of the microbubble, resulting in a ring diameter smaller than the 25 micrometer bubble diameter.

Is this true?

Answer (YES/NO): NO